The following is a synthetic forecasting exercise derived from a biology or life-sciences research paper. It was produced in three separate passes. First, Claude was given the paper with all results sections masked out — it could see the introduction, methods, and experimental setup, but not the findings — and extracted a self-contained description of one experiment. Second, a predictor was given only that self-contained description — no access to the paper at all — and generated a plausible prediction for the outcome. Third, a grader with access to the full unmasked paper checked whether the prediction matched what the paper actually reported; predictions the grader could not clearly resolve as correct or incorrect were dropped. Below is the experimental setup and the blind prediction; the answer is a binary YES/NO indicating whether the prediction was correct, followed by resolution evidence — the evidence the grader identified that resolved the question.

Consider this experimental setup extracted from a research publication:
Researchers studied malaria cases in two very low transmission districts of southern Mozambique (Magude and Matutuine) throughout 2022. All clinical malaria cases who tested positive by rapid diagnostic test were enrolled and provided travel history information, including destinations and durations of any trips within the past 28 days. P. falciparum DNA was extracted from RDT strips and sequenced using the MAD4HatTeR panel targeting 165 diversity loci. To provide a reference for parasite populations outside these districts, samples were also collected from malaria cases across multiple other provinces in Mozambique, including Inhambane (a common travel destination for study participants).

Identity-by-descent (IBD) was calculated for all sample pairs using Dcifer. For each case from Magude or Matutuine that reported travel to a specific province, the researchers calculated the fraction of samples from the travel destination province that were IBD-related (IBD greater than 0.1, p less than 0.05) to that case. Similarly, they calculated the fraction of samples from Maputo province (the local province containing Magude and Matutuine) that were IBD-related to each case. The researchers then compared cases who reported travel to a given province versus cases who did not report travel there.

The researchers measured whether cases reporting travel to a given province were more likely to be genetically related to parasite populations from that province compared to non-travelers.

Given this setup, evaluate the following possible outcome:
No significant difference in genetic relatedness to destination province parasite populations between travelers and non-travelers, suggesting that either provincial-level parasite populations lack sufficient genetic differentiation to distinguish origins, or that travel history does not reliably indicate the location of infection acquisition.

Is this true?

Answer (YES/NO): NO